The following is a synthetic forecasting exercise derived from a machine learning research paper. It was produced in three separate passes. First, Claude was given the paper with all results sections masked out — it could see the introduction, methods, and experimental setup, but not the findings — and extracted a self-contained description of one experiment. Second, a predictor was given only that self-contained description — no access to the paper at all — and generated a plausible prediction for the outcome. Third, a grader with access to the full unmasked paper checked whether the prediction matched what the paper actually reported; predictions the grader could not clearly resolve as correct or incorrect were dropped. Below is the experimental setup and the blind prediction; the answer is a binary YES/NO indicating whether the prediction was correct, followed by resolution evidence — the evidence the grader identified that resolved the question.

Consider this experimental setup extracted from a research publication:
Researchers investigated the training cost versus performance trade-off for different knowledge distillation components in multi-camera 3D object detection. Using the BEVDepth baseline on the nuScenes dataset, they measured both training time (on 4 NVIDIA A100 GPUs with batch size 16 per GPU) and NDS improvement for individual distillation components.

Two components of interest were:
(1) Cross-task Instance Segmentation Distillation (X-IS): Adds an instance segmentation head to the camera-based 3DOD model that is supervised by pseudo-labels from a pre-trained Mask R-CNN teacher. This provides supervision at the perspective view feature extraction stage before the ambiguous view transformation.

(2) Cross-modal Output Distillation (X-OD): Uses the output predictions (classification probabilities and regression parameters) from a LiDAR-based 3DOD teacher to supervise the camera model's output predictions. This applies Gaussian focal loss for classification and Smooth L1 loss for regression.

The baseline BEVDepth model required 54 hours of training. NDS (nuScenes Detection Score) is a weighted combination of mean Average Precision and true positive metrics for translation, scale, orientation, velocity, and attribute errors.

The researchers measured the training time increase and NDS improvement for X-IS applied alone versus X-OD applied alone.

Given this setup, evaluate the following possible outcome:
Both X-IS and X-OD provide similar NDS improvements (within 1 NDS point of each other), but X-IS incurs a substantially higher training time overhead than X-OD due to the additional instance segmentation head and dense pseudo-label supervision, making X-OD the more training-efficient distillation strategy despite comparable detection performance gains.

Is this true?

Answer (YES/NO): NO